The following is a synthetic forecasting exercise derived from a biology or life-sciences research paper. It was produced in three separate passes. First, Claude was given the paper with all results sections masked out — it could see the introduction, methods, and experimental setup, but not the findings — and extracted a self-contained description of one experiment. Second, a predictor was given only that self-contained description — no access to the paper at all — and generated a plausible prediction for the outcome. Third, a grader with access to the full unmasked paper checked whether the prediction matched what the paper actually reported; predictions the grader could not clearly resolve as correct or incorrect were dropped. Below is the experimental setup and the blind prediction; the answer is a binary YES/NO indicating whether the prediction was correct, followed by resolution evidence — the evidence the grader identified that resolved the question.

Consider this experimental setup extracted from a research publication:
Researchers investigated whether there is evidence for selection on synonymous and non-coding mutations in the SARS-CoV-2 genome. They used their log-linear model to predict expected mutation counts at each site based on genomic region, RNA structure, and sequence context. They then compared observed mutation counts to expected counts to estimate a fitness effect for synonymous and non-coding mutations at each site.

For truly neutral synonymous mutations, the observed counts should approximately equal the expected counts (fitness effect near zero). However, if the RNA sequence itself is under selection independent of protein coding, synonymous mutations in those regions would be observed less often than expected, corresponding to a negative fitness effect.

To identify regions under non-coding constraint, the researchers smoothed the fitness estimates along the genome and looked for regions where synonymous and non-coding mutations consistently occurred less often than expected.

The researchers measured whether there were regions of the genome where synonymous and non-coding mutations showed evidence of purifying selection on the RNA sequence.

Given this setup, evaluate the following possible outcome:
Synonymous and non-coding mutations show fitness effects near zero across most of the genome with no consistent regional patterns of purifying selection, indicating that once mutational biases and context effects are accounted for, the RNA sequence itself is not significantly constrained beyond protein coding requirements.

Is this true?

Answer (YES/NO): NO